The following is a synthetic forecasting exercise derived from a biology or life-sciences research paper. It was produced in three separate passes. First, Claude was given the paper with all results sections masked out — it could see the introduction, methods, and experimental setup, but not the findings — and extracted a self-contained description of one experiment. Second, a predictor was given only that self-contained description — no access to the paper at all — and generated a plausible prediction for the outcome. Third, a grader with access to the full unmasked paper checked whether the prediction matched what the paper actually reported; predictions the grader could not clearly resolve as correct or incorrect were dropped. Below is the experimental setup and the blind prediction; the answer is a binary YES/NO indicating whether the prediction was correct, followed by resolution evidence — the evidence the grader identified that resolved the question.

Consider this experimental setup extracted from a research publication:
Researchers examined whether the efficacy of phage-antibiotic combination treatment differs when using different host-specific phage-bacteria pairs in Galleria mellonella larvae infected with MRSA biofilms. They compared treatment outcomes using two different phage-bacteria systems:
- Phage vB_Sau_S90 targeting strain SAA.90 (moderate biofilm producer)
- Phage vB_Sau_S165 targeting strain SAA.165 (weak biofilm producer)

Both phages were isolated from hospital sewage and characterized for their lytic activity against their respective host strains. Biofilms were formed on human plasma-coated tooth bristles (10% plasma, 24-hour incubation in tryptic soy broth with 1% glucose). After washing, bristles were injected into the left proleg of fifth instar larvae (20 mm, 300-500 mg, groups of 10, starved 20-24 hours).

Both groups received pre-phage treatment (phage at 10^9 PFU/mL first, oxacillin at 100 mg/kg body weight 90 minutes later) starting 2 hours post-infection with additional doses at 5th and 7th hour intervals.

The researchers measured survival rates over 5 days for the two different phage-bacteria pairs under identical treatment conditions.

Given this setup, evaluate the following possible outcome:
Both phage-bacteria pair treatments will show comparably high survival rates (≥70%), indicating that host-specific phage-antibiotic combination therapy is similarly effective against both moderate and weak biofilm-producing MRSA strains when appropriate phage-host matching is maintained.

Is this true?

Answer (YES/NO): YES